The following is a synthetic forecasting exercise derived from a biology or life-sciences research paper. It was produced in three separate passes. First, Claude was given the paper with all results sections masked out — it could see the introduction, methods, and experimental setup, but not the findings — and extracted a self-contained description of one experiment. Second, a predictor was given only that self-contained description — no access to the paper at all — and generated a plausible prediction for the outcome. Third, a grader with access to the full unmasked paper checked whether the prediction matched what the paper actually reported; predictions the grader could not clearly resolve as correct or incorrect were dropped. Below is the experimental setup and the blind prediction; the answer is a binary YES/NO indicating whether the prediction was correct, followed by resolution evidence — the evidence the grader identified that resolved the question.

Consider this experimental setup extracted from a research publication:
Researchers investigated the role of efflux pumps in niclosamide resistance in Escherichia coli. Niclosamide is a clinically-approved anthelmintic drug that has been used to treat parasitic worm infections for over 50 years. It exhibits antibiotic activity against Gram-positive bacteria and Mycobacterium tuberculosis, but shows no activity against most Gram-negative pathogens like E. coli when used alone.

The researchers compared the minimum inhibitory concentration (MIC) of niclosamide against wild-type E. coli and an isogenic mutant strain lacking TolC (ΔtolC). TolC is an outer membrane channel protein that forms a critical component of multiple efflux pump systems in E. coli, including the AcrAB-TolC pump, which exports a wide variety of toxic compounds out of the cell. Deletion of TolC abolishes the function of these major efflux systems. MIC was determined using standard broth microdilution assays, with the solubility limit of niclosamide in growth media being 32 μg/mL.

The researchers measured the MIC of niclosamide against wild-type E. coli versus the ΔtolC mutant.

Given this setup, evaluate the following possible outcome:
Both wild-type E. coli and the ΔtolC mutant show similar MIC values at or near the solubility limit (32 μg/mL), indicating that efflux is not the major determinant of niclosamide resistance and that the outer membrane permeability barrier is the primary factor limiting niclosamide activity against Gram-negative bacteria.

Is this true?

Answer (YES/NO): NO